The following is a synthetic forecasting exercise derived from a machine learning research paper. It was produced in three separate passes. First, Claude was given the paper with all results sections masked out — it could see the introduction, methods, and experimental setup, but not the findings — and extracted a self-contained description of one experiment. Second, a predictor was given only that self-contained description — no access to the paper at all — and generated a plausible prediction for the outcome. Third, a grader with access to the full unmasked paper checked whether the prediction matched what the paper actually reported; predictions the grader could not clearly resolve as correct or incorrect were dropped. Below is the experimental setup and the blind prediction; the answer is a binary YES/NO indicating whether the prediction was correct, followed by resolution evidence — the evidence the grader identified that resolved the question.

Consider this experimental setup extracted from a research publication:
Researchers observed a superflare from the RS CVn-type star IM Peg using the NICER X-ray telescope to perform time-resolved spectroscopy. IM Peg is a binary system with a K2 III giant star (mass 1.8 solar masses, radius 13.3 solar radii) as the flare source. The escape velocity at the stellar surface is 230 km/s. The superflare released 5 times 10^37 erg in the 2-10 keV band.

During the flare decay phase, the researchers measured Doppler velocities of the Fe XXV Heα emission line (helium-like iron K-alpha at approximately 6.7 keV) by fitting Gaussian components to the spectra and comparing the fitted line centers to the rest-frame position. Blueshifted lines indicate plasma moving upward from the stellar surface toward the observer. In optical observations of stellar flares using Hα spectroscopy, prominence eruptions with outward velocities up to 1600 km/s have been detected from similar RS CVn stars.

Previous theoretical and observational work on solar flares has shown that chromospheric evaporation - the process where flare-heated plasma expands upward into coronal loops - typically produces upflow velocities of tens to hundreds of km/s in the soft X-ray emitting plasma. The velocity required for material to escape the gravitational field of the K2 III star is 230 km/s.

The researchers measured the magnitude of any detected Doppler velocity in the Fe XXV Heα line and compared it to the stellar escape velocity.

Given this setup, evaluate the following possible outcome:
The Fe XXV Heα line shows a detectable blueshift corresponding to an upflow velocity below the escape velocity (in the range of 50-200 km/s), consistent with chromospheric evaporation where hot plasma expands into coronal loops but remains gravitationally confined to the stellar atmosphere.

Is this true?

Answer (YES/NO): NO